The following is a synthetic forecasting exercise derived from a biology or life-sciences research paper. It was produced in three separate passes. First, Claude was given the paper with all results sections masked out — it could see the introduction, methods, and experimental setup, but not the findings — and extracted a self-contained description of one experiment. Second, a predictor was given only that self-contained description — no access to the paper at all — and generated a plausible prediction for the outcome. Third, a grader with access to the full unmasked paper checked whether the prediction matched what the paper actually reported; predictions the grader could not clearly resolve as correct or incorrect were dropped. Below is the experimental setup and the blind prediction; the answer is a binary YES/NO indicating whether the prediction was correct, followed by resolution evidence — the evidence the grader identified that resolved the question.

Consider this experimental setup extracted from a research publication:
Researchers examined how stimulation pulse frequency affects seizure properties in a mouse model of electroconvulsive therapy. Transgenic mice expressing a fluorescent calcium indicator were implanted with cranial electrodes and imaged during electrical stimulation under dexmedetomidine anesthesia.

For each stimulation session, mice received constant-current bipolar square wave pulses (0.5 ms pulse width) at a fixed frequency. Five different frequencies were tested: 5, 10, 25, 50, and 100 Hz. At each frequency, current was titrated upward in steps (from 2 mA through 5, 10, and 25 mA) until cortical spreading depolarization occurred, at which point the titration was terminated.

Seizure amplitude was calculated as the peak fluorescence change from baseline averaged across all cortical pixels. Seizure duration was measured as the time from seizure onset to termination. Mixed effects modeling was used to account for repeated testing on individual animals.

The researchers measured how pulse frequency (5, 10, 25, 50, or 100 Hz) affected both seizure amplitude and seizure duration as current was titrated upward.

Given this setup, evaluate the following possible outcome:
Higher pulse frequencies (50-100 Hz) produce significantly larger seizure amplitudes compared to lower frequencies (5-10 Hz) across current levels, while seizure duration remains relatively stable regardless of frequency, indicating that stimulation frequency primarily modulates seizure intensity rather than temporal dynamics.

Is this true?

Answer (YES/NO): NO